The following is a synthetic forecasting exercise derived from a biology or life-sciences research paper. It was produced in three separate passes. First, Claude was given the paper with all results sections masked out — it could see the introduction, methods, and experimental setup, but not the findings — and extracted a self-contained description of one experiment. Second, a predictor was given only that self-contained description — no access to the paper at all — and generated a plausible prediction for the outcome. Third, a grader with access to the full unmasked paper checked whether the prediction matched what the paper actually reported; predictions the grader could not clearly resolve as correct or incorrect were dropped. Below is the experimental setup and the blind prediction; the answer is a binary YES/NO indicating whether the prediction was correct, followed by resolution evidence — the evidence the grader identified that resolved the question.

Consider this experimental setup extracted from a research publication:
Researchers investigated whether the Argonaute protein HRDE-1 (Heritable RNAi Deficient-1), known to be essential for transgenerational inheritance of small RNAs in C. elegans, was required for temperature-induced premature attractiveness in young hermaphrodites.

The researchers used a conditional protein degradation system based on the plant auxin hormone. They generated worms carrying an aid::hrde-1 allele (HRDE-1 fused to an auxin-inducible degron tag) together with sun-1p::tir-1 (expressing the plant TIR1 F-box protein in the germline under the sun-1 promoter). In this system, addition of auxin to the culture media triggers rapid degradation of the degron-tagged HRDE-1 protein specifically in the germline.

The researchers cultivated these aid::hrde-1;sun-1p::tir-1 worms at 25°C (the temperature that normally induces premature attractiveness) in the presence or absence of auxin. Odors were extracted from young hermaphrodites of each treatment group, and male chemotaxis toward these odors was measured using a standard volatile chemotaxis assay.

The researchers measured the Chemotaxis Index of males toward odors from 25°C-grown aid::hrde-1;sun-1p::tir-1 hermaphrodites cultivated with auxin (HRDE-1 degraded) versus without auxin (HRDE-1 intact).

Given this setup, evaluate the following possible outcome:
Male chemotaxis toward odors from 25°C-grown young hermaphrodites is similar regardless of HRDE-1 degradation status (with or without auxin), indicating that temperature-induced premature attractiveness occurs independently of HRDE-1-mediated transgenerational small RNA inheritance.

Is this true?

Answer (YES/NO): NO